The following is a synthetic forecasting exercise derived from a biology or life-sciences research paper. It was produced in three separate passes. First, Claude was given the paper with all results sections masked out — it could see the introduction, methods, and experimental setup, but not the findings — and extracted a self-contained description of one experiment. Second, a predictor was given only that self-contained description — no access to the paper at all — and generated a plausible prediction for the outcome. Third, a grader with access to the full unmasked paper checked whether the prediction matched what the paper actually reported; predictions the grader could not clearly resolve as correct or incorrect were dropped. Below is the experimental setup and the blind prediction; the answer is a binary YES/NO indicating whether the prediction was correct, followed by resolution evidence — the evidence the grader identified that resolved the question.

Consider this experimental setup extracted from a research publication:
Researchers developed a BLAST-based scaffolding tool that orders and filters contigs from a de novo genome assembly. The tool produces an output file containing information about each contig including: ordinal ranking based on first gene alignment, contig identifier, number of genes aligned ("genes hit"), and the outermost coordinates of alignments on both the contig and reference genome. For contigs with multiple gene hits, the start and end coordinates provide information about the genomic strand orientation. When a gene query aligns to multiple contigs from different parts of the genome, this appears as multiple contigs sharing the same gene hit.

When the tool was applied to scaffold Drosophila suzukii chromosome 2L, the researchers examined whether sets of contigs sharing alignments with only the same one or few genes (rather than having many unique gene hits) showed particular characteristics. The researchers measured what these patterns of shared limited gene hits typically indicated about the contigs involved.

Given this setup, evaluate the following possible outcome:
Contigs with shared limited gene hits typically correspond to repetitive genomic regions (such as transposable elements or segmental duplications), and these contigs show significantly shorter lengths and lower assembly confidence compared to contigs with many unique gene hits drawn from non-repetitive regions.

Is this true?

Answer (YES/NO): NO